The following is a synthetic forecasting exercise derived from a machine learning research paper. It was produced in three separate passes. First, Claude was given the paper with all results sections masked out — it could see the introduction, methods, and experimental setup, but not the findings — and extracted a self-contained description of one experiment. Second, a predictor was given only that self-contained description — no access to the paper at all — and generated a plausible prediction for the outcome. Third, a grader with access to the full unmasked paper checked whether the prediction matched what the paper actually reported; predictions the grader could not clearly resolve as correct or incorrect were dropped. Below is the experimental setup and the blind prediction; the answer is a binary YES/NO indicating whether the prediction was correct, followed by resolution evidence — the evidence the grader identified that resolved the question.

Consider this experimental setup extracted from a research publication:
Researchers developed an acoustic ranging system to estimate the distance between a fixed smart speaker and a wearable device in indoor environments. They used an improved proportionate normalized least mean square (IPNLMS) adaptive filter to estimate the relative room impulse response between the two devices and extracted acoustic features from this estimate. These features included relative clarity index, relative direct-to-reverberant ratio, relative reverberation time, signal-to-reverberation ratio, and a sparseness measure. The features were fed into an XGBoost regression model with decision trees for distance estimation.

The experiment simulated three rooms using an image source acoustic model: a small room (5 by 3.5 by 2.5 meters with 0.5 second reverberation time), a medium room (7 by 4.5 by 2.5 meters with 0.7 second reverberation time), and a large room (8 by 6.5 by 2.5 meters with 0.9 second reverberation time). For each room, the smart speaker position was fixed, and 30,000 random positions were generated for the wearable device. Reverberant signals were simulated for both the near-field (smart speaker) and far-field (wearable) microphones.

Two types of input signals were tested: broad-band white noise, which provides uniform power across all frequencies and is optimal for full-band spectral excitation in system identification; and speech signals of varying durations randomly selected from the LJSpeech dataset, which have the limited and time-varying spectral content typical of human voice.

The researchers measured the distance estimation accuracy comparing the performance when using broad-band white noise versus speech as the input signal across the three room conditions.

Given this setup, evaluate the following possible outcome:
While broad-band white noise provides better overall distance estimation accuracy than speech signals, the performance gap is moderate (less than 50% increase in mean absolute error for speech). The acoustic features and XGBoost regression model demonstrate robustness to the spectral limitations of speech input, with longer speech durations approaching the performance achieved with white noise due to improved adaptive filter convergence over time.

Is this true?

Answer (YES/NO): NO